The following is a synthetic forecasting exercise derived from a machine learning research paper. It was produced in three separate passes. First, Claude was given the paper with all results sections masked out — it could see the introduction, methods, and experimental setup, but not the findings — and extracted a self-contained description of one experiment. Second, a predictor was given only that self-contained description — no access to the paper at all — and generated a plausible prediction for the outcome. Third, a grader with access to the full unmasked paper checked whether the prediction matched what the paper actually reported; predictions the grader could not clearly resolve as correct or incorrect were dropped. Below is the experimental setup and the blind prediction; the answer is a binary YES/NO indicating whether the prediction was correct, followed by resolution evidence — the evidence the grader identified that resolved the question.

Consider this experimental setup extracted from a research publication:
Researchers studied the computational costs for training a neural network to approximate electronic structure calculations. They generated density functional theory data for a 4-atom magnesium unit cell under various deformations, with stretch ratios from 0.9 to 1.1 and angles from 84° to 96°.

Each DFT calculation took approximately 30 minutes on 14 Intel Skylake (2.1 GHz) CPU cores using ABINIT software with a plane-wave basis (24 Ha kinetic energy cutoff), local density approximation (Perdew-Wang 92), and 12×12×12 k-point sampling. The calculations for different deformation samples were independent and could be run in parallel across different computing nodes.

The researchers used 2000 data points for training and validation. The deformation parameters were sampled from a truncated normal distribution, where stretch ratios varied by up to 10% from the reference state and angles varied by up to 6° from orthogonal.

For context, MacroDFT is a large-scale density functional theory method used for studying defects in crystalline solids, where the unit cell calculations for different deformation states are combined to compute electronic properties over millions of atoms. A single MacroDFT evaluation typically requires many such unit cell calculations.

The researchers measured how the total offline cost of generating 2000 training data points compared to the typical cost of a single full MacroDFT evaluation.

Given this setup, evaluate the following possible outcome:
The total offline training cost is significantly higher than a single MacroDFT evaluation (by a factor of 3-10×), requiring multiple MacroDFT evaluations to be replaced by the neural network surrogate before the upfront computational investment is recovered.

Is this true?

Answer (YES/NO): NO